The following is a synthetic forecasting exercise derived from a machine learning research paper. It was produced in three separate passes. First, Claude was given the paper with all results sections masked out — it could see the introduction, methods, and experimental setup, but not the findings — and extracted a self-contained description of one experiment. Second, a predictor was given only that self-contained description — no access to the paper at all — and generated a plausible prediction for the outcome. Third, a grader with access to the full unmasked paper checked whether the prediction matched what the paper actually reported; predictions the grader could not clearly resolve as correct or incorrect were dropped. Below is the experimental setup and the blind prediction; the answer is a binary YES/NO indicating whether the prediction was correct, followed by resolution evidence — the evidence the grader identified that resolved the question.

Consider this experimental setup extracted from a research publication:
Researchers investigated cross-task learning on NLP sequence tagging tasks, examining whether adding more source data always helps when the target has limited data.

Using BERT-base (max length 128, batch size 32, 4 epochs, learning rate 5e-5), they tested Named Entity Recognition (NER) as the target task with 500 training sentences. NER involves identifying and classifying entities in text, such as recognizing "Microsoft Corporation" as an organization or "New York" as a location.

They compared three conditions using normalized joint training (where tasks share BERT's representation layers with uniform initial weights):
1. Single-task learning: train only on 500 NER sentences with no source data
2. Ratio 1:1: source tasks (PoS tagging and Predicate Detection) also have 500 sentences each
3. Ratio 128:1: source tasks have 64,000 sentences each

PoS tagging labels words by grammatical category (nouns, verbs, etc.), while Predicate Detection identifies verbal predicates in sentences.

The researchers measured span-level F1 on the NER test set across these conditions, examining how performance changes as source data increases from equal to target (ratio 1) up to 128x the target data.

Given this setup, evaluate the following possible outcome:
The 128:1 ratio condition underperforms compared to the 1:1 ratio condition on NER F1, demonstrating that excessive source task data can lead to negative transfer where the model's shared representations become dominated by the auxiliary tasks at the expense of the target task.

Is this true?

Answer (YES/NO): NO